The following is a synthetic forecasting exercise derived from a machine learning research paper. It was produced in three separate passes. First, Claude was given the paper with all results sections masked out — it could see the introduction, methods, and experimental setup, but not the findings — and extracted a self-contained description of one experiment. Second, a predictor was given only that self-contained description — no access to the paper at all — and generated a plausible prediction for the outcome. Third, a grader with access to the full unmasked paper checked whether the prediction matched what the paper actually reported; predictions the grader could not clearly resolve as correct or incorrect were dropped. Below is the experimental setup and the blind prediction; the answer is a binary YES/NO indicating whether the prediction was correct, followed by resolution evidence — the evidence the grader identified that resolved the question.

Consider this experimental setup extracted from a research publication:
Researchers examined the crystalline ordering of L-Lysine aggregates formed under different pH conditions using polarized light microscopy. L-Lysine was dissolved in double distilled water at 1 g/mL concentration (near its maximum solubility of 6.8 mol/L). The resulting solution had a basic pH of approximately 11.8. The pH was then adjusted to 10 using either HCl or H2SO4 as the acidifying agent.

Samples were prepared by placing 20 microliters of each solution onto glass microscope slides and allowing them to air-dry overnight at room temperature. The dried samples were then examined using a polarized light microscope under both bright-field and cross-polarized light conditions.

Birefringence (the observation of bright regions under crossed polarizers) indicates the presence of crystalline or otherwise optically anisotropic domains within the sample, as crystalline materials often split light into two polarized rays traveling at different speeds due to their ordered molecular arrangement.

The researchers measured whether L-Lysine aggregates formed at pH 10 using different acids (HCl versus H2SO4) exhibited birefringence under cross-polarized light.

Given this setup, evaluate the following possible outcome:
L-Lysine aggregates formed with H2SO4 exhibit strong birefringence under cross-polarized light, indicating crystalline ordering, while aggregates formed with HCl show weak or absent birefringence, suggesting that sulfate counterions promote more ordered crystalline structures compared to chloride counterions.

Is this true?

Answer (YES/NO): NO